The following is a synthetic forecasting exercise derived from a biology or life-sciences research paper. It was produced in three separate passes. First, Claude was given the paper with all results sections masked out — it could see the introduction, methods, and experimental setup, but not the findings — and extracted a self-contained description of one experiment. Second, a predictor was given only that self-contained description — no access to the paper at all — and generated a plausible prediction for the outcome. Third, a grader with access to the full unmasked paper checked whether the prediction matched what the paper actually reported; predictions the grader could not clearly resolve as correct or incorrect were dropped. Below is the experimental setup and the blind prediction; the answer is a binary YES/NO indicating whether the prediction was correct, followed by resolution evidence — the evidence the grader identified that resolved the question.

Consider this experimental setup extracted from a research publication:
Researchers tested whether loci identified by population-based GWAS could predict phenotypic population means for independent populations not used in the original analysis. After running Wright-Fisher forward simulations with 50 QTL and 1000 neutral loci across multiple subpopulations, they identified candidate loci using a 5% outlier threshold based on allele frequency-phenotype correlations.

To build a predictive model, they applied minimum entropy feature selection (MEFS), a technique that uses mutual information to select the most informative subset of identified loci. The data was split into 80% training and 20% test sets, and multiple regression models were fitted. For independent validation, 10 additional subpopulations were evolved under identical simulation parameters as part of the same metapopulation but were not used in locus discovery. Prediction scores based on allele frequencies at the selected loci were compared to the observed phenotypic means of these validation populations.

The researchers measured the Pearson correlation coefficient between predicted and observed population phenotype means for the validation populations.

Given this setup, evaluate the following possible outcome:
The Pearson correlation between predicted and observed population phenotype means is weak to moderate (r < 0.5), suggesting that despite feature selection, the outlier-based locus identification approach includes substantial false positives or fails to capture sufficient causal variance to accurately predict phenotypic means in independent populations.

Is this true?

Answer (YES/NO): NO